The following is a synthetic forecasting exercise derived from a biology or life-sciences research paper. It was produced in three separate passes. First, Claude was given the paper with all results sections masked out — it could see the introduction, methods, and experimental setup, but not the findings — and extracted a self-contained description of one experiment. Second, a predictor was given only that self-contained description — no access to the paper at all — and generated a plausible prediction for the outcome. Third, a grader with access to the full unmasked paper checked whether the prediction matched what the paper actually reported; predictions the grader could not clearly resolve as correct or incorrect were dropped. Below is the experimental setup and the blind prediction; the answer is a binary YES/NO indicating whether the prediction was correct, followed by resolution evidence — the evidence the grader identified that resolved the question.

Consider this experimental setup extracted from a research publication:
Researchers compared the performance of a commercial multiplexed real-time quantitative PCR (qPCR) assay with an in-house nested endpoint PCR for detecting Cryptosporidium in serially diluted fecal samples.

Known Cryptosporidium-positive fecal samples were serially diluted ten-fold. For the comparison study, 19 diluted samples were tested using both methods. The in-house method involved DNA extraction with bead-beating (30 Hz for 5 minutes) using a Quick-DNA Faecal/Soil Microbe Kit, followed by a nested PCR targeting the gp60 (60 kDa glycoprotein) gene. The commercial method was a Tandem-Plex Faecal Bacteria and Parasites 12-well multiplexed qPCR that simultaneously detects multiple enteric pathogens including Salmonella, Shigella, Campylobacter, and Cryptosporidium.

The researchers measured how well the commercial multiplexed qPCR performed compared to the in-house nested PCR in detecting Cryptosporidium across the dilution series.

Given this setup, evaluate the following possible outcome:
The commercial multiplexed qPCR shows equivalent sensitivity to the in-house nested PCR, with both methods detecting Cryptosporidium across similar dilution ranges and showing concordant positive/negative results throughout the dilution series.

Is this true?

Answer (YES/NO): NO